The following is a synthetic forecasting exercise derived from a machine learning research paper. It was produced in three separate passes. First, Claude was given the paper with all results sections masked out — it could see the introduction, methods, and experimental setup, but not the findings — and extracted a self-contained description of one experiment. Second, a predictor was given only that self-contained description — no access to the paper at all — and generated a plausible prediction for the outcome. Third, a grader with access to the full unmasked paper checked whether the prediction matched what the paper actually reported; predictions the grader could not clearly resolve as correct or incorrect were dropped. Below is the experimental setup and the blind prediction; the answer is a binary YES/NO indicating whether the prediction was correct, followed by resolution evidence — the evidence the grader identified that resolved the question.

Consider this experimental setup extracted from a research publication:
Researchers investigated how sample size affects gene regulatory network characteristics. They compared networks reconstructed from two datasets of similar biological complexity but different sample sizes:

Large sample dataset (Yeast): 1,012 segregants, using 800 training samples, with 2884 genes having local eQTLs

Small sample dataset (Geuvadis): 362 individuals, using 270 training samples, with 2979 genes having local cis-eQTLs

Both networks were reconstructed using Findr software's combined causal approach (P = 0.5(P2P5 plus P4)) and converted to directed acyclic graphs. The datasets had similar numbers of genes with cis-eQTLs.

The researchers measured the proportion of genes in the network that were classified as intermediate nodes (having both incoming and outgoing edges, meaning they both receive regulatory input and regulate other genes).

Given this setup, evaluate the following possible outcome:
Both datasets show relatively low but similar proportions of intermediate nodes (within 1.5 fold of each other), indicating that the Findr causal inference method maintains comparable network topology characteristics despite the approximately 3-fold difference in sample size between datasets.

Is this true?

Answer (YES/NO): NO